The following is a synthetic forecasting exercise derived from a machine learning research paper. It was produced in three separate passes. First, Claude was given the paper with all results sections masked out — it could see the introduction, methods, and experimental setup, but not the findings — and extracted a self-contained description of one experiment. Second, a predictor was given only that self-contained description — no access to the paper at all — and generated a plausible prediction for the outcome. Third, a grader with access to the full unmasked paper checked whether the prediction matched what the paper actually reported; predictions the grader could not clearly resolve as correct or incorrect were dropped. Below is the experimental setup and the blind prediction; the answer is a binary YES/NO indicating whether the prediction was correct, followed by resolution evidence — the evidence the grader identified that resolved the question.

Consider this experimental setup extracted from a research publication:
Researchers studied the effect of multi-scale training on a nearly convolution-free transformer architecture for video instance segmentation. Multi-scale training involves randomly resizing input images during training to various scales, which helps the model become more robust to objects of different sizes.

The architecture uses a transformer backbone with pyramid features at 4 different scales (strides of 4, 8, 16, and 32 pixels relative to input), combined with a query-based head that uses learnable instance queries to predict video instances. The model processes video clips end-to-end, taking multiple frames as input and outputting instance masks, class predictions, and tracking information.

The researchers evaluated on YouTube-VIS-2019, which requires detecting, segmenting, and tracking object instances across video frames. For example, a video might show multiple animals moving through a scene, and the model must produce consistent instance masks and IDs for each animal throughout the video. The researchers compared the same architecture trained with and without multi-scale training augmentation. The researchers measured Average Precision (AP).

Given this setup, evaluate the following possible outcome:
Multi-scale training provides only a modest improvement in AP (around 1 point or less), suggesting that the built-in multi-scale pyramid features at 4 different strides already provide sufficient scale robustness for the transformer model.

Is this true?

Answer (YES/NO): YES